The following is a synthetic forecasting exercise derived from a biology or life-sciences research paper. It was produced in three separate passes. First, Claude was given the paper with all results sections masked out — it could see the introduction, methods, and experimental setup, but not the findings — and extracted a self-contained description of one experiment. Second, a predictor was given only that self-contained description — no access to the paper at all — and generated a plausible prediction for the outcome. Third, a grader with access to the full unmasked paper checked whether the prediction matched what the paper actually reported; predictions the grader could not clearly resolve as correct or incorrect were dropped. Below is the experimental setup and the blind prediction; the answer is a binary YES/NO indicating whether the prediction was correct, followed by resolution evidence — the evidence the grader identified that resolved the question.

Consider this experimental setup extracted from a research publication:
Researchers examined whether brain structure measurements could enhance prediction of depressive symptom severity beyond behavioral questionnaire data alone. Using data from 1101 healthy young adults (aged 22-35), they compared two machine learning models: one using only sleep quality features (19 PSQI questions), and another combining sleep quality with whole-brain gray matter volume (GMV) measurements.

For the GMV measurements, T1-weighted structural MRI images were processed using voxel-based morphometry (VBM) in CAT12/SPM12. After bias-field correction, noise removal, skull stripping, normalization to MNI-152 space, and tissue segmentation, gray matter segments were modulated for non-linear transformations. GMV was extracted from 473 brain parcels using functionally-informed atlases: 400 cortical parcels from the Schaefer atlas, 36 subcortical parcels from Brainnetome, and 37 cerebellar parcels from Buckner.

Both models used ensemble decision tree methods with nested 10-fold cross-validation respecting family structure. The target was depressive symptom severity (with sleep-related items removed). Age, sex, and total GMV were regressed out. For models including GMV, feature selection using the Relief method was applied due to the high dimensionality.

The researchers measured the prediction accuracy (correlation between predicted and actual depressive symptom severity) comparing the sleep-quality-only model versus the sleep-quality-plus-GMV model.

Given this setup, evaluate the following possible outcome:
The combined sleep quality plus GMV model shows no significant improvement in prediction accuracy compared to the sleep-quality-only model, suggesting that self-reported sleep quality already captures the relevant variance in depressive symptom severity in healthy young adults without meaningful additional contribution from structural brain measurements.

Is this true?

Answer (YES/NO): YES